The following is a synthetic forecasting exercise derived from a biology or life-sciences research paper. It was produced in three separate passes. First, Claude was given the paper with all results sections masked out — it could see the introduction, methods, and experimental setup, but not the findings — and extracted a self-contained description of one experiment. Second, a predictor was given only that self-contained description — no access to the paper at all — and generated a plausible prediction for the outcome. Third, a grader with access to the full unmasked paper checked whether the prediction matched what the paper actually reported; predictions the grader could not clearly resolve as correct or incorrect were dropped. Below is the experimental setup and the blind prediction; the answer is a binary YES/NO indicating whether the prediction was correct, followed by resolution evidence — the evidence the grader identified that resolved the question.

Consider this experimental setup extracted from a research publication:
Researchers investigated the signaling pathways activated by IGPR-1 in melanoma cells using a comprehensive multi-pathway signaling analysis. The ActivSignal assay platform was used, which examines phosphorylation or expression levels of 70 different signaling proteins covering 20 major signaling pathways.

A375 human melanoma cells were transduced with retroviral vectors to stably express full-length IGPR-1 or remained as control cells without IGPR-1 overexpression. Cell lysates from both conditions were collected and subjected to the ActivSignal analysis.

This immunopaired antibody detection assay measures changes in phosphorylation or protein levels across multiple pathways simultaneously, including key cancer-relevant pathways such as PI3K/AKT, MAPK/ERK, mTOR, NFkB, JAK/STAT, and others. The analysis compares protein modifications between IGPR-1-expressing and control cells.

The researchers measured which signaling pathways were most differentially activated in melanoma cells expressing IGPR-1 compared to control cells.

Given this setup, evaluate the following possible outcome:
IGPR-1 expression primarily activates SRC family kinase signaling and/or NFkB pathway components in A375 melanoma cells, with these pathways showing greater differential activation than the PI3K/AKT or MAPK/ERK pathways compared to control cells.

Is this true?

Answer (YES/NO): NO